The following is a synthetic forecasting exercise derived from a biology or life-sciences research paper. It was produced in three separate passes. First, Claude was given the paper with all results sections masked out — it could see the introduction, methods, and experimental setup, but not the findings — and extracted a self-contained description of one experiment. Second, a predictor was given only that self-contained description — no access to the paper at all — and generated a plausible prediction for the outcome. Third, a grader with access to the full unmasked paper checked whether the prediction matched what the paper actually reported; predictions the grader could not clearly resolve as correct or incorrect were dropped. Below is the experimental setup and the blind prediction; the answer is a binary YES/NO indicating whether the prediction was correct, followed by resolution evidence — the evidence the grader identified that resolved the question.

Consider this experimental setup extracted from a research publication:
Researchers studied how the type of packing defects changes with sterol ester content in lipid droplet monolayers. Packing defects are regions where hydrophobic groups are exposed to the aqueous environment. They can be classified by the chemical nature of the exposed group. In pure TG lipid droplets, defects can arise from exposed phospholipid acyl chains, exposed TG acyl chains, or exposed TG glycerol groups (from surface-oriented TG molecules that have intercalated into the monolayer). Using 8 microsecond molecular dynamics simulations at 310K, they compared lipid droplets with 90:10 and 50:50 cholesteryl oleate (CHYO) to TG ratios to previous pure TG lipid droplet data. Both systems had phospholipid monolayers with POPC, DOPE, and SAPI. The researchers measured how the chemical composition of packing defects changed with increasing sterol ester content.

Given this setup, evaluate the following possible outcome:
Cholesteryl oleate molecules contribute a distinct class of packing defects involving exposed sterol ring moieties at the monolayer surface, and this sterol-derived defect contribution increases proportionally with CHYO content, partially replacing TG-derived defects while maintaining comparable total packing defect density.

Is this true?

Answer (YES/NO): NO